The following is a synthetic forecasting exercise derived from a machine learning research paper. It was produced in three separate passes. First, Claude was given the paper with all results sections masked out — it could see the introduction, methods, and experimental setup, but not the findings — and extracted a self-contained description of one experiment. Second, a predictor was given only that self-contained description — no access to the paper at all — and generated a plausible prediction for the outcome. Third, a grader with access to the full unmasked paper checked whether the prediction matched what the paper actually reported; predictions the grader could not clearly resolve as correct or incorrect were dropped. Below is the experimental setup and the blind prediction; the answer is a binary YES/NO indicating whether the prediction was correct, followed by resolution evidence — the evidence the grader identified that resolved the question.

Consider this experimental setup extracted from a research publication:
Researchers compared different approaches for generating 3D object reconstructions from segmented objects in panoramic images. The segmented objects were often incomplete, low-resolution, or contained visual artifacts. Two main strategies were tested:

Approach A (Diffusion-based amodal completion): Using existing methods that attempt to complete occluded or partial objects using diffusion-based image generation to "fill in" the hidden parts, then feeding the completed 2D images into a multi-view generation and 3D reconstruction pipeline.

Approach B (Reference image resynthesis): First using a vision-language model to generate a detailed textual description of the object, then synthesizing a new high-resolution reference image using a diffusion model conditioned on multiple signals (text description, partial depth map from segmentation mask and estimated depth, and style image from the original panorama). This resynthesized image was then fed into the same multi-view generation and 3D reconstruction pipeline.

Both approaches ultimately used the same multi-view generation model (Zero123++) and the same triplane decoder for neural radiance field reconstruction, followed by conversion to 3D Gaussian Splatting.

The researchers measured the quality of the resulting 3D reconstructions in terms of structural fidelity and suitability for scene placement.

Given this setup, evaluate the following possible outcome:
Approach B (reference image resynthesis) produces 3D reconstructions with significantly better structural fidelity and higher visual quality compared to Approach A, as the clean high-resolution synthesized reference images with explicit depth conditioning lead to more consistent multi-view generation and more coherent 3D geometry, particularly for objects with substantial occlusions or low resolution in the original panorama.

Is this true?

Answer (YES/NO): YES